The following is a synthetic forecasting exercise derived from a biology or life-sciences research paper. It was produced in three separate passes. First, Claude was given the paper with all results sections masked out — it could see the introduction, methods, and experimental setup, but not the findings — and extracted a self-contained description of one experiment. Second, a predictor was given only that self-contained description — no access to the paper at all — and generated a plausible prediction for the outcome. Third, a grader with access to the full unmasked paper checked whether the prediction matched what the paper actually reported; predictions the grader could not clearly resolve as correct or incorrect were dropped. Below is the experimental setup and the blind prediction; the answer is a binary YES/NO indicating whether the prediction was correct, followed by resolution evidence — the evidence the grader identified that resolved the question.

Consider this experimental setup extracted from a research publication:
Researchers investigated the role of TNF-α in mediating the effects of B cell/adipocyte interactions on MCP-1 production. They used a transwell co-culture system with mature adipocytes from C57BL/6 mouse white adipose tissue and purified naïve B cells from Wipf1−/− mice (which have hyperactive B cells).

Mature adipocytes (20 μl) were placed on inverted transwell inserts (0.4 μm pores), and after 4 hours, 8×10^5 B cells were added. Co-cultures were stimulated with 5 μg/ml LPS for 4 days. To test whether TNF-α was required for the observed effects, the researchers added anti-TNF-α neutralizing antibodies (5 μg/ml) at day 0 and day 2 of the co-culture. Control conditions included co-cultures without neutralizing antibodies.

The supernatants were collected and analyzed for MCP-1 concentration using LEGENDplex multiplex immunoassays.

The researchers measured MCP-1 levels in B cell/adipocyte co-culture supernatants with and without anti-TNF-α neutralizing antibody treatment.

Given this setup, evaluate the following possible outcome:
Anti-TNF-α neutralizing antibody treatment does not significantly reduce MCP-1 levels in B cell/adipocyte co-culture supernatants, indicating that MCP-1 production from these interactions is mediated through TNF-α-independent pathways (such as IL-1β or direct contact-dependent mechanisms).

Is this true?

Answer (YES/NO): NO